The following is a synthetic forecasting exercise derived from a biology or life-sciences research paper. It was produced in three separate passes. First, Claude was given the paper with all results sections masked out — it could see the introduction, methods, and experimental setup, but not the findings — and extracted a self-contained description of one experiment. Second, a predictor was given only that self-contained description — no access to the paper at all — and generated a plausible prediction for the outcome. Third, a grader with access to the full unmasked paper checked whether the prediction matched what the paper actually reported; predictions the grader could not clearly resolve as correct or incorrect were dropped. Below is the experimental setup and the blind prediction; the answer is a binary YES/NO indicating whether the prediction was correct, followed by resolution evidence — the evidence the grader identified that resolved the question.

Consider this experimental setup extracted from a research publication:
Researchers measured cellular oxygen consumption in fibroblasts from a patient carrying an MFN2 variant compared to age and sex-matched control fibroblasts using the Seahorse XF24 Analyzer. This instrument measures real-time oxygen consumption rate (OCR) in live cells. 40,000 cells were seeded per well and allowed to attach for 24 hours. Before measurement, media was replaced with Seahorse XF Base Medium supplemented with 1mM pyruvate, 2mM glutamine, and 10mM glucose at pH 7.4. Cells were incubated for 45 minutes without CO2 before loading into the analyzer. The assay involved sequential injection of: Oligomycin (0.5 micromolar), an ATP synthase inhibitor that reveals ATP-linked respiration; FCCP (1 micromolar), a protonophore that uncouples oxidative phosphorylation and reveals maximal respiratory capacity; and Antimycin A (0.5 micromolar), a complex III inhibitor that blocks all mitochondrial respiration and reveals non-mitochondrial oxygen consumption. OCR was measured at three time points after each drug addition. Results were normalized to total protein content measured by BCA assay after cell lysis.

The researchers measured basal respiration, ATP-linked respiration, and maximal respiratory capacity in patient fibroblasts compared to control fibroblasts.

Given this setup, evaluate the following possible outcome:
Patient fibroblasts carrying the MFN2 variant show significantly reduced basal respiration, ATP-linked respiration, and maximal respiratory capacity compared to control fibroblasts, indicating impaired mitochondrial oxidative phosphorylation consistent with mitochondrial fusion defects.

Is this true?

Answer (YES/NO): NO